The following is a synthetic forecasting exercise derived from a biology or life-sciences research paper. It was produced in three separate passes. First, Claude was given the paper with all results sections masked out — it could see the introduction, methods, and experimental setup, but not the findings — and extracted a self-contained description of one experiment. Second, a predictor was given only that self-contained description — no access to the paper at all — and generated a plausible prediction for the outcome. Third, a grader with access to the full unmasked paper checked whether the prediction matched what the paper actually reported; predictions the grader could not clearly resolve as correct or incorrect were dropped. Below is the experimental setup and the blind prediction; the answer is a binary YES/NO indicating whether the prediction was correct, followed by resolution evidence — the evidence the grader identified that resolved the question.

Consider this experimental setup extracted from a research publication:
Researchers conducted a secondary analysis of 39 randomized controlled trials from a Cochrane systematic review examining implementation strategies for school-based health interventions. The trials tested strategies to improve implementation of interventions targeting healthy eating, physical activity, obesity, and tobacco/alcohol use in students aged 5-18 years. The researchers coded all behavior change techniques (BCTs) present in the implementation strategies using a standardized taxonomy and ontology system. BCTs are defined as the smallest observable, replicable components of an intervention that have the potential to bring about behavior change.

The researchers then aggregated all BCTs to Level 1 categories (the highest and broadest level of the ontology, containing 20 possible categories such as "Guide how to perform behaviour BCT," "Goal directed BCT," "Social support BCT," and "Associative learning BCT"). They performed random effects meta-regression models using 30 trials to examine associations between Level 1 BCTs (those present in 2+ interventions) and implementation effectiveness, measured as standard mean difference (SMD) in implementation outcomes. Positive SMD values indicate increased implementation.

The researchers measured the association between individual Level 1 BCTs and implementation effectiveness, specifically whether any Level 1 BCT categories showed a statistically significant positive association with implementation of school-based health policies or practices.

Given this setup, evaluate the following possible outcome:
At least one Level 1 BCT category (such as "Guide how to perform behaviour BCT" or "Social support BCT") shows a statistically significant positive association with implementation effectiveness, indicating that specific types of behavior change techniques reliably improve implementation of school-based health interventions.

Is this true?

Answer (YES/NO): YES